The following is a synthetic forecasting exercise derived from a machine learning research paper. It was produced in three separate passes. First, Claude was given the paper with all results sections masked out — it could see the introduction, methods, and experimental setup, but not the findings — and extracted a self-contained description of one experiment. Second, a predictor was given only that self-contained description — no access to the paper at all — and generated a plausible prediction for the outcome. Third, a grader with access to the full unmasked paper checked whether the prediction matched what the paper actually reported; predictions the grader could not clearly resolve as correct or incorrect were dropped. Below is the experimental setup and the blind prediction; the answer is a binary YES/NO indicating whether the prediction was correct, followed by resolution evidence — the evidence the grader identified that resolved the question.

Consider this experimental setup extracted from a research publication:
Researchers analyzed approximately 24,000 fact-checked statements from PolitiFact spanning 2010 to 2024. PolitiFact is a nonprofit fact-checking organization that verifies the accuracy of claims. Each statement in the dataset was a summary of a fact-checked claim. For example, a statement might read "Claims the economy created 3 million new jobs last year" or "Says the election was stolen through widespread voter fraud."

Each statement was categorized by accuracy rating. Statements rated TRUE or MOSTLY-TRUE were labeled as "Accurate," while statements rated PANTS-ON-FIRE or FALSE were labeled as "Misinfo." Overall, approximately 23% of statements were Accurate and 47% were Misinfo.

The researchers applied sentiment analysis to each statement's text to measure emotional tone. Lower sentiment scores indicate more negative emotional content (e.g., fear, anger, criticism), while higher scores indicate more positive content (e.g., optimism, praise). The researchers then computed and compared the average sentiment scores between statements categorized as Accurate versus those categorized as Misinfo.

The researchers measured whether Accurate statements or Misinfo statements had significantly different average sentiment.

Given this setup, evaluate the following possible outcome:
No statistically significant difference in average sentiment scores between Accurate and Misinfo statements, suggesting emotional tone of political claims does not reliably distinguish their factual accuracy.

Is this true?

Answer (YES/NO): NO